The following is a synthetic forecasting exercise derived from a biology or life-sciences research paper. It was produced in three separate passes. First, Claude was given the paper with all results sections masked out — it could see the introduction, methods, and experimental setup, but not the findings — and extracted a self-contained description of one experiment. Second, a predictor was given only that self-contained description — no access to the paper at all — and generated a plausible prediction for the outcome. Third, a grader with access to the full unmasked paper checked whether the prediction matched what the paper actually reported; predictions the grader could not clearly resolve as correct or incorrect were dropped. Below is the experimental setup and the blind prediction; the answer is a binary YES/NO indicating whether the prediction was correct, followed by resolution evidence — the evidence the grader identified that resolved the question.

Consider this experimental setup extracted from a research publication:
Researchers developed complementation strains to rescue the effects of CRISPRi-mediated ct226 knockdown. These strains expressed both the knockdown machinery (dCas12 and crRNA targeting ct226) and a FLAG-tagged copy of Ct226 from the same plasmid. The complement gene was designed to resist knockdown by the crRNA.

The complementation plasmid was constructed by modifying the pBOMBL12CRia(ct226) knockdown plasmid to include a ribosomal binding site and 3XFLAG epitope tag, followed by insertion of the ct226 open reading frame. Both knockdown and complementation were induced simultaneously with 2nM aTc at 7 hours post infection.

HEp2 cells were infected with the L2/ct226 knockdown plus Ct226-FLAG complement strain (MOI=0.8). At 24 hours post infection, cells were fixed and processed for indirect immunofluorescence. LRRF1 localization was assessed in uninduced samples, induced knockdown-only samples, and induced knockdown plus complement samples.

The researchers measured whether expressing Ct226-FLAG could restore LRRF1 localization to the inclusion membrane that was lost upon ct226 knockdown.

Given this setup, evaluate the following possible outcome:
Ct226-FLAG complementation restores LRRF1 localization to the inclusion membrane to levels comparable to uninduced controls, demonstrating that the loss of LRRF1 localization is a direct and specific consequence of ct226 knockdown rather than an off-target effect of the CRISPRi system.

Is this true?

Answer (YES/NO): YES